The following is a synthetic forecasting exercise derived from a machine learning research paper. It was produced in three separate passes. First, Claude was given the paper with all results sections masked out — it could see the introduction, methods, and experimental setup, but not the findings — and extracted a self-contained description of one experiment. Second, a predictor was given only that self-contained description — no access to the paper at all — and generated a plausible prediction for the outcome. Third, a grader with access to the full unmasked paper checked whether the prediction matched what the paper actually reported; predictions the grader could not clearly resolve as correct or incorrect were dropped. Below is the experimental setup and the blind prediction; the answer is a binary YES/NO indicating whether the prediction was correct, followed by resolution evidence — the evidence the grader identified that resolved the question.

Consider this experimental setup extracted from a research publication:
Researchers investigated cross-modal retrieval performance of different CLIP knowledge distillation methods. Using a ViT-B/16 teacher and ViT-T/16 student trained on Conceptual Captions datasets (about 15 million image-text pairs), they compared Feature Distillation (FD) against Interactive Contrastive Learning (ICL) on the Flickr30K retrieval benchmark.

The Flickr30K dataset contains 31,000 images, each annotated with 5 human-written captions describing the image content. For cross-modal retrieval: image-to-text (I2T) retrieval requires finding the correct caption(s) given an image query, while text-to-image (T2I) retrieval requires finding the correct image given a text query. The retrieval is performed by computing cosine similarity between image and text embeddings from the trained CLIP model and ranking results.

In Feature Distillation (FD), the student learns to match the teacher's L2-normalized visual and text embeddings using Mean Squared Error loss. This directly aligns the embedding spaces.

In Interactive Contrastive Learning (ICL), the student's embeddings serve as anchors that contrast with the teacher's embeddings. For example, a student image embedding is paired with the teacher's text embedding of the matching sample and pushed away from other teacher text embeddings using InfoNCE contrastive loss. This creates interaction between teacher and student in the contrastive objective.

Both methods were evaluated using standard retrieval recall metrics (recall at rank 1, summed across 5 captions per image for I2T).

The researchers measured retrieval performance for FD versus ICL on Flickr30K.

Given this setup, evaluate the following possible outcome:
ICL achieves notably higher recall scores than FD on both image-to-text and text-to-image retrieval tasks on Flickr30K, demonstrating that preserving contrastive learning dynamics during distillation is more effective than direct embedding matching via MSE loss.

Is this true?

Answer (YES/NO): NO